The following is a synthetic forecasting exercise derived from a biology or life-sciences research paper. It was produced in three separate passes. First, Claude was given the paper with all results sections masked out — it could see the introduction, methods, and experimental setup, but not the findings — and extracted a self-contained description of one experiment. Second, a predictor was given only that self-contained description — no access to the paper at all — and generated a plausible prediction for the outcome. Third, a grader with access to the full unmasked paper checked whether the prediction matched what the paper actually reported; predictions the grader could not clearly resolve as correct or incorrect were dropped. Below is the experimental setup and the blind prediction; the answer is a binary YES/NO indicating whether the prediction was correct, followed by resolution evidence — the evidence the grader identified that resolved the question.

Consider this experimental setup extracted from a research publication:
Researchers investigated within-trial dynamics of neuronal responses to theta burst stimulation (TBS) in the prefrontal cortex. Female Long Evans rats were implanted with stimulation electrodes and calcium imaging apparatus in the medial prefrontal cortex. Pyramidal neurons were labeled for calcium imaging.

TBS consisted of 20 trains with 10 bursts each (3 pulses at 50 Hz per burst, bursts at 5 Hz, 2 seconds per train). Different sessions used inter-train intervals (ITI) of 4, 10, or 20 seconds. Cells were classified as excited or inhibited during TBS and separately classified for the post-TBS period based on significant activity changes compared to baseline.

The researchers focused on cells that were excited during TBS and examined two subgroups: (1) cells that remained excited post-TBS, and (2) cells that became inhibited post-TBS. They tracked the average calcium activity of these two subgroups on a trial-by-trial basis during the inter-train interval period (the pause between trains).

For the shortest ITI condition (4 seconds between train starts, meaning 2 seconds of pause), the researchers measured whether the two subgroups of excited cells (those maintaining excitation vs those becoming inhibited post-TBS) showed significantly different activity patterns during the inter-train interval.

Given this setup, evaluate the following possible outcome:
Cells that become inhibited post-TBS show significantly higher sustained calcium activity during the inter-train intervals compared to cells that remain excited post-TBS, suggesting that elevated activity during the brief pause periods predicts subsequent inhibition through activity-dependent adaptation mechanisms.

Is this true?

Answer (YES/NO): NO